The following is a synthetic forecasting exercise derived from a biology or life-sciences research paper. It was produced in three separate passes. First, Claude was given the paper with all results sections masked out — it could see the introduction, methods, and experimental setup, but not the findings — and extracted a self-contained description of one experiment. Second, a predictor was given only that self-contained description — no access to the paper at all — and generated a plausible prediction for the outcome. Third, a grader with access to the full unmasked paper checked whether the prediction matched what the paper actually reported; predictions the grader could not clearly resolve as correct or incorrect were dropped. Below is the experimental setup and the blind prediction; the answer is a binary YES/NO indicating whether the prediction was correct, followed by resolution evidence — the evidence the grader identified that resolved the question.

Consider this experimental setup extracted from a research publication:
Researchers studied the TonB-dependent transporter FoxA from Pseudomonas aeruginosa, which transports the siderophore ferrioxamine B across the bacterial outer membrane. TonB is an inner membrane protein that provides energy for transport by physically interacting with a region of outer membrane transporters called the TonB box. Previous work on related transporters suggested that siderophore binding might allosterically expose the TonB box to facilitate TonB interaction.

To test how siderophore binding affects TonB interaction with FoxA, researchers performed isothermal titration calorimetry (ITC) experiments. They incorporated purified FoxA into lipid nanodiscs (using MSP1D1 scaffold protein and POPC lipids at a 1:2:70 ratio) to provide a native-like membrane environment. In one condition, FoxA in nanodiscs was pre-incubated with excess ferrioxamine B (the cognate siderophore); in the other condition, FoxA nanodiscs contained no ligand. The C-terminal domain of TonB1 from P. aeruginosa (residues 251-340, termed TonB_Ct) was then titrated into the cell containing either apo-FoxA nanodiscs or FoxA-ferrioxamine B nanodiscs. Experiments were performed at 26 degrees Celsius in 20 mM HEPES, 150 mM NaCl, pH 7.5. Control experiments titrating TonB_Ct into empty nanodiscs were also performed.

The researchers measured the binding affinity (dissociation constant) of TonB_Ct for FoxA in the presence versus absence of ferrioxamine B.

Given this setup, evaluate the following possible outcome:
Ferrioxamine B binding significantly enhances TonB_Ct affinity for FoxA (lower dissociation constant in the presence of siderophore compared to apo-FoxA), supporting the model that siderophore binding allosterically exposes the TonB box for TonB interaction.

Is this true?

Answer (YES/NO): YES